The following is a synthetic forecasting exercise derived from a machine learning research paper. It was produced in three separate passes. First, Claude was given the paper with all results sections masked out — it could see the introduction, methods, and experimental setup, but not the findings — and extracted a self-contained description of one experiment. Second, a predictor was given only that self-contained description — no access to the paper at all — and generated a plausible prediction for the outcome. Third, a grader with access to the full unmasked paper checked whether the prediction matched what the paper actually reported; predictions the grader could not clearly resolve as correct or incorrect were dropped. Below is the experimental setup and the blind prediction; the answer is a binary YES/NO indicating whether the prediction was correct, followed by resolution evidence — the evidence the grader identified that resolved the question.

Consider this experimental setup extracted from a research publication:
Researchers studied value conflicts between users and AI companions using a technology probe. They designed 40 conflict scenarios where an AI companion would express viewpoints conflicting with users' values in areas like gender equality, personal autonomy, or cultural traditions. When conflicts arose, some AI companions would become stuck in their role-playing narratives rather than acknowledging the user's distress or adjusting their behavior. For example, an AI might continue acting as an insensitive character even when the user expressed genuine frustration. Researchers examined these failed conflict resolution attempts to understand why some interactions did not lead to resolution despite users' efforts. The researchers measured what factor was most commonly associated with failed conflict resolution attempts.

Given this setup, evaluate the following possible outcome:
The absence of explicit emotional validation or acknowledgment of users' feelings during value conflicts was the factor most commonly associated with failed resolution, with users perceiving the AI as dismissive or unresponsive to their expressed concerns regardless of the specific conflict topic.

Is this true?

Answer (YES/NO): NO